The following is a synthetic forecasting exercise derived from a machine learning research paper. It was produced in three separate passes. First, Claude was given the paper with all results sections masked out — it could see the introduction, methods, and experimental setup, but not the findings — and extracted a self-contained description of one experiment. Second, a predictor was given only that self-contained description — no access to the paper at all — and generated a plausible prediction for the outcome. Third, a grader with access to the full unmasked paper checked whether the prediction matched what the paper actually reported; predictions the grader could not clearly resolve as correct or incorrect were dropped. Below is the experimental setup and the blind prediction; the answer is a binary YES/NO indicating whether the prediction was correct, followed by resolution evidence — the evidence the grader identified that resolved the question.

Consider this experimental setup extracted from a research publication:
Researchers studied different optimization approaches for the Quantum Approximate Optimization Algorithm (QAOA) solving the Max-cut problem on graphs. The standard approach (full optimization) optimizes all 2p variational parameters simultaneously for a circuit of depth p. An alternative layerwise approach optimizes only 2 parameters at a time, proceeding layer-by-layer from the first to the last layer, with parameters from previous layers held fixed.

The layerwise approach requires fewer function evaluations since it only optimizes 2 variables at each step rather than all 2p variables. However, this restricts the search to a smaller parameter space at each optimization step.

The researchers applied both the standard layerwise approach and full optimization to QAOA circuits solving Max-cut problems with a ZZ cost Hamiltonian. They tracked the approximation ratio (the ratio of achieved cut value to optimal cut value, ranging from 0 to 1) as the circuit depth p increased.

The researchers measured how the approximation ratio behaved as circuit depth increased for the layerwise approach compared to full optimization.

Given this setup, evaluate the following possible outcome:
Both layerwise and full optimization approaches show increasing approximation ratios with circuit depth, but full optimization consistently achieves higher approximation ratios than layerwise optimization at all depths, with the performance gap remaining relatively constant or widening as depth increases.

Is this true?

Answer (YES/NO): NO